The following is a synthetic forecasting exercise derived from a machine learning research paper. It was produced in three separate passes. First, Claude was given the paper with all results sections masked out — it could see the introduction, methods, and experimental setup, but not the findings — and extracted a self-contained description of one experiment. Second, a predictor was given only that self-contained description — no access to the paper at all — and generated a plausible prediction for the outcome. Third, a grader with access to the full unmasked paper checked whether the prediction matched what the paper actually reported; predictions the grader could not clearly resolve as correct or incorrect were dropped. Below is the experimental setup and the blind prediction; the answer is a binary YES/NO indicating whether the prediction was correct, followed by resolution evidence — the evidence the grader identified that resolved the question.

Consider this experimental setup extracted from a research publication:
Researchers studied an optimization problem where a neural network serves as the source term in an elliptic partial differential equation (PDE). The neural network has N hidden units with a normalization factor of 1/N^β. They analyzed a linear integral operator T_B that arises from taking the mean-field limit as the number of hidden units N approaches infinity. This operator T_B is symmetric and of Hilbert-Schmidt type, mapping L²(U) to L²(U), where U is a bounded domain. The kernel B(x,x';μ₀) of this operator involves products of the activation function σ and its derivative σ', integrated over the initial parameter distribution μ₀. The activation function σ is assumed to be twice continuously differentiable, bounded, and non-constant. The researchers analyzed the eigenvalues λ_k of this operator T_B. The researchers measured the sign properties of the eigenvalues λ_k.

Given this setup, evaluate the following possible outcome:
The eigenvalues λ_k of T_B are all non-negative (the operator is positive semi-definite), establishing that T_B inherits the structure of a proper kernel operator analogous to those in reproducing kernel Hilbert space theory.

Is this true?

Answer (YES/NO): NO